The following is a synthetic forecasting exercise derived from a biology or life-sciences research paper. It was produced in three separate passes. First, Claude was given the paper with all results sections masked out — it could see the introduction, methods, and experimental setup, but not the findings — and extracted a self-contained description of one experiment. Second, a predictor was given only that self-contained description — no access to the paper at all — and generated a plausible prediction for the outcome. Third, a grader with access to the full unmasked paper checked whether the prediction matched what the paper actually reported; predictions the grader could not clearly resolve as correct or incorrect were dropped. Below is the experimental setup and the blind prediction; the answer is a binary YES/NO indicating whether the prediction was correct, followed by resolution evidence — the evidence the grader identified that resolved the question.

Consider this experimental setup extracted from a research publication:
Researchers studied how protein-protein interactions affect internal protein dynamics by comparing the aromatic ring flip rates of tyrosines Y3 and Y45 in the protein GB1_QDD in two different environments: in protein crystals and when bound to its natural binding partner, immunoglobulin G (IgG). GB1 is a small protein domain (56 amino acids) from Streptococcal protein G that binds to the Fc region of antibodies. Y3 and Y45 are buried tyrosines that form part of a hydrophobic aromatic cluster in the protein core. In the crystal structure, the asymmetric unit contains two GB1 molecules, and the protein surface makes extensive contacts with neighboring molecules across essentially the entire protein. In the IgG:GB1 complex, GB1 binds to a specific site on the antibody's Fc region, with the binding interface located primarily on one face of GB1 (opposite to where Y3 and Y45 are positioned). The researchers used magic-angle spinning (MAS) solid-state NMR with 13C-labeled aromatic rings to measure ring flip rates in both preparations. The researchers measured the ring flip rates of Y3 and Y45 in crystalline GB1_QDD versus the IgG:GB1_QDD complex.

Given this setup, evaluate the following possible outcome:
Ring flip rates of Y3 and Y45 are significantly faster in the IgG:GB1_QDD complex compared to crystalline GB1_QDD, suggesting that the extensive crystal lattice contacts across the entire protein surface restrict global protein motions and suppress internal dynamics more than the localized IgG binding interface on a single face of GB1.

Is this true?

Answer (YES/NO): YES